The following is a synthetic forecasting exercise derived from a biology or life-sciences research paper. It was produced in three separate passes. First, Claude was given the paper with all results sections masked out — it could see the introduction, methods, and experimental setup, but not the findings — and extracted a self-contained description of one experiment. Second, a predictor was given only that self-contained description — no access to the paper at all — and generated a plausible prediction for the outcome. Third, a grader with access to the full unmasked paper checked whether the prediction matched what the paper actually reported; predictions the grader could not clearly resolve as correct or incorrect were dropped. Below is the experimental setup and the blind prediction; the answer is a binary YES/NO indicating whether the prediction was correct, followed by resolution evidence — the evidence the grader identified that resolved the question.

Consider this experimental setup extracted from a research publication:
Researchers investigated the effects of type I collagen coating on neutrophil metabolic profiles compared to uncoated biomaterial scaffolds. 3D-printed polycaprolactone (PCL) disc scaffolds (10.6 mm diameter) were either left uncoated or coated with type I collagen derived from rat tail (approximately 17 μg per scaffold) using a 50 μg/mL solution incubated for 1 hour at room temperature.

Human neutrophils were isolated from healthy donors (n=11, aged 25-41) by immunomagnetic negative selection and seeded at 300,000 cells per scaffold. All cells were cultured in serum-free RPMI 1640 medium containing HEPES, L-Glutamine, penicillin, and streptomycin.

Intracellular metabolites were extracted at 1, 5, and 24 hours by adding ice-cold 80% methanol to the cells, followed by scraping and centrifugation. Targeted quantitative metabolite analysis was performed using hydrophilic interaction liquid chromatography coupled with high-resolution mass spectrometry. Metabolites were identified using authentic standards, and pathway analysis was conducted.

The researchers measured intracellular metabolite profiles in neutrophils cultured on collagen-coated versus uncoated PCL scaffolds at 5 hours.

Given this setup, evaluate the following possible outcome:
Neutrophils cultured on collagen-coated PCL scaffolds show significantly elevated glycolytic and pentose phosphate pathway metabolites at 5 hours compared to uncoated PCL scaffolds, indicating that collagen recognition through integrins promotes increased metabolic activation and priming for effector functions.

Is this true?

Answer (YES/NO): YES